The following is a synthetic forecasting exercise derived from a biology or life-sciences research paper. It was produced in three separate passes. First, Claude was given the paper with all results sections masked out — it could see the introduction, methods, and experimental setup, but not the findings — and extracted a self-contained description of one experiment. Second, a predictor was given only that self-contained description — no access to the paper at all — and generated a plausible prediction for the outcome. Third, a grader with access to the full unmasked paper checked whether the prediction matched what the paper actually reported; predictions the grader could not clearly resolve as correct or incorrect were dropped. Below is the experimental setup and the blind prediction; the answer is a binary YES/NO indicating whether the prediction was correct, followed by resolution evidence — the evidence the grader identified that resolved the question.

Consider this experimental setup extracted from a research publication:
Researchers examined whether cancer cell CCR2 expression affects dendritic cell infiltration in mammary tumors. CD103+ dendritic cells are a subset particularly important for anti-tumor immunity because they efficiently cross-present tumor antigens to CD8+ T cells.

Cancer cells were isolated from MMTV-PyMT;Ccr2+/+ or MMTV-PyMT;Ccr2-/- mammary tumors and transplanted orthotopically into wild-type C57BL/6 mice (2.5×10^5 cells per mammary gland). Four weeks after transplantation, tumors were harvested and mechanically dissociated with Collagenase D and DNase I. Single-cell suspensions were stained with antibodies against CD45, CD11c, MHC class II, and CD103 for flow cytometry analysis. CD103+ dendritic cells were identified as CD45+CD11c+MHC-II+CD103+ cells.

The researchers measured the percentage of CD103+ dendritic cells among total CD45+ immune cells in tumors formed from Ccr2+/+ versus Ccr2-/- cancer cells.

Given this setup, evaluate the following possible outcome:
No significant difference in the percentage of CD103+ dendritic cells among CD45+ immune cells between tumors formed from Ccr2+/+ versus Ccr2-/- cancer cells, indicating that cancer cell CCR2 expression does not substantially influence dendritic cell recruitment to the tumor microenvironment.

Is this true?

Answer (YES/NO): NO